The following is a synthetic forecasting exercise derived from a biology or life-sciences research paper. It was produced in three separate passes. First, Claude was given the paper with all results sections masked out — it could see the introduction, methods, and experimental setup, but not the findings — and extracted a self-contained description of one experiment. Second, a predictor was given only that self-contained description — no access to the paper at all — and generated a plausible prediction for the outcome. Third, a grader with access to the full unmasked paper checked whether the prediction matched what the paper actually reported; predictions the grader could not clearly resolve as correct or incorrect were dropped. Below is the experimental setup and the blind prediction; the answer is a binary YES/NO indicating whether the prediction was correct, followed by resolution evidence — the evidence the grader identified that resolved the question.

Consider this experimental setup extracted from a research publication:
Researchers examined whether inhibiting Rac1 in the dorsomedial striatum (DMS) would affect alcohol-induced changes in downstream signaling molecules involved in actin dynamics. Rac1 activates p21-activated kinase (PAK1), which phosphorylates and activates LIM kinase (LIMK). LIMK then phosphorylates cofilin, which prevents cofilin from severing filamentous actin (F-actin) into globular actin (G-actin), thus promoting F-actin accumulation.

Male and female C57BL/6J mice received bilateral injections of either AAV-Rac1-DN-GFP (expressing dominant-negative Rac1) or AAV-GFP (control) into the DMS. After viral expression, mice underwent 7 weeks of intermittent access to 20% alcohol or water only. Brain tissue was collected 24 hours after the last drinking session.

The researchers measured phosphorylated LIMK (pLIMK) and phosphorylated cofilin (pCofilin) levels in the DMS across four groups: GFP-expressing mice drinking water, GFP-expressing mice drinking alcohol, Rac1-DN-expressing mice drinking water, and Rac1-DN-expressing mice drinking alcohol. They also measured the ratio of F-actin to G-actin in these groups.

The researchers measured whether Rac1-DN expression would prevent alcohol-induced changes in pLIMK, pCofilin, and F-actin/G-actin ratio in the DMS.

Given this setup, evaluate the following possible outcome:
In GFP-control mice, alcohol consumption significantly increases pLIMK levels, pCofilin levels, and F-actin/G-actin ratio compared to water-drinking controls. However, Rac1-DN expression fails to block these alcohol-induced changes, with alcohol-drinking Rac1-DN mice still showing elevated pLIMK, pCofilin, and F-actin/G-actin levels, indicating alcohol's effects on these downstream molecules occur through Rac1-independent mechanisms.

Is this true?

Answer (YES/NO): NO